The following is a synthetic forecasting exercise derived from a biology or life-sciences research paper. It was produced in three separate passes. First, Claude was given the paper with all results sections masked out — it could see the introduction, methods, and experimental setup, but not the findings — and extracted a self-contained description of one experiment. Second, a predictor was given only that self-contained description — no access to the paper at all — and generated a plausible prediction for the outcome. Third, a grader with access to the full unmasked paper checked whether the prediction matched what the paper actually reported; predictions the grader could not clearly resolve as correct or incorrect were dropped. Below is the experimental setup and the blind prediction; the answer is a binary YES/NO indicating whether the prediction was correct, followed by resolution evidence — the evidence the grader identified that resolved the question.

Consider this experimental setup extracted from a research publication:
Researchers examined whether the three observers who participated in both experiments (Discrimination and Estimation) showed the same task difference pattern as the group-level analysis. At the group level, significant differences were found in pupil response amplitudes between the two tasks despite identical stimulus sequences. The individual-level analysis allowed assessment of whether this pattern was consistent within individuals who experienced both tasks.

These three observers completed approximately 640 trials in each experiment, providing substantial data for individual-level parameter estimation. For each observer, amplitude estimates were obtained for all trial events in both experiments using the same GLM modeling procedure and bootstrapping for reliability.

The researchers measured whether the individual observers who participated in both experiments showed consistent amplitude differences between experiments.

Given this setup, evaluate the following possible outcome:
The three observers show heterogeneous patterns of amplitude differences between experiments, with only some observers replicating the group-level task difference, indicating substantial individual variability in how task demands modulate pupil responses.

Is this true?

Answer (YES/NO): YES